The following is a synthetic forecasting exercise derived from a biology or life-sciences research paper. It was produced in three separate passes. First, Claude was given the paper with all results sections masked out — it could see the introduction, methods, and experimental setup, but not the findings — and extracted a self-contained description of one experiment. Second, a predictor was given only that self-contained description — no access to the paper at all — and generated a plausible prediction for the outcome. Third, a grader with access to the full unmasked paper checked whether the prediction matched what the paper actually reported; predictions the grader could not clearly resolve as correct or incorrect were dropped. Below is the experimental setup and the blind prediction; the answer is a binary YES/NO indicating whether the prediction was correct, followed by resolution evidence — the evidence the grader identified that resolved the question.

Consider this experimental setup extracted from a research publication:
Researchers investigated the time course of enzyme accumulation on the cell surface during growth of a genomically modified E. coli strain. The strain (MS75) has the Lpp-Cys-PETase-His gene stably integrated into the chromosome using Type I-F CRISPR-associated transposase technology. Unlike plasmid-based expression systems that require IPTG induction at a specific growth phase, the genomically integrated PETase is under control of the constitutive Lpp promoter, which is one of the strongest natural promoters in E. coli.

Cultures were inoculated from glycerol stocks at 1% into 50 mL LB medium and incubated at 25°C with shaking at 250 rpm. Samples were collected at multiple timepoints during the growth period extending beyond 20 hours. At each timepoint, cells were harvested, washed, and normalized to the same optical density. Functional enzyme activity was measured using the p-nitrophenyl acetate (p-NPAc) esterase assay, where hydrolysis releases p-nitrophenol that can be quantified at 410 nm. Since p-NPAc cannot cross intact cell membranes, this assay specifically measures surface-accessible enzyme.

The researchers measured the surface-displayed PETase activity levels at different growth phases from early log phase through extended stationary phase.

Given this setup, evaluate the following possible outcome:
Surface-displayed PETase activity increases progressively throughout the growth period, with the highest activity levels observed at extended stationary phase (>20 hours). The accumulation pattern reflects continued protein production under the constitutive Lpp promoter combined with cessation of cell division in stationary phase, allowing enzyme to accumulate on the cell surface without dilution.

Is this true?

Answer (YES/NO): NO